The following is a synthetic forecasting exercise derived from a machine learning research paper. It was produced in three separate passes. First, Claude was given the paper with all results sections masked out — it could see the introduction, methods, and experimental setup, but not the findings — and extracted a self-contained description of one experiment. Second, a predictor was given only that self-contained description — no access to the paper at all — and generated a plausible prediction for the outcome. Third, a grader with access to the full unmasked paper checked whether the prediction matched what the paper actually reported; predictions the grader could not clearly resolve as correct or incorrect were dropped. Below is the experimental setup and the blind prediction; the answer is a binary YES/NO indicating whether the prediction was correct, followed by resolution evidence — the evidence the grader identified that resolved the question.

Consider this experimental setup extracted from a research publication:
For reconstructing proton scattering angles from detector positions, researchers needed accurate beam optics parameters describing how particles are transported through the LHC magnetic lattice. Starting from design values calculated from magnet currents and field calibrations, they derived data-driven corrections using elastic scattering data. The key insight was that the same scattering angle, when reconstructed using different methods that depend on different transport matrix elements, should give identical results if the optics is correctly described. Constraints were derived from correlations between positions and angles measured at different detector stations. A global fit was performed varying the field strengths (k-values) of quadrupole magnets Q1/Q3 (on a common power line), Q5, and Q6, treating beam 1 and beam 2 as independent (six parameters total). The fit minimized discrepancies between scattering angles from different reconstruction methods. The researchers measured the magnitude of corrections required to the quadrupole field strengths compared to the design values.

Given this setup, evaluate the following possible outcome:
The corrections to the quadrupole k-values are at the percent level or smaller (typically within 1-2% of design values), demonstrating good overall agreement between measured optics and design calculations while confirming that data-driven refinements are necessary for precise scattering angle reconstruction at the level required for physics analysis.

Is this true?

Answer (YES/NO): YES